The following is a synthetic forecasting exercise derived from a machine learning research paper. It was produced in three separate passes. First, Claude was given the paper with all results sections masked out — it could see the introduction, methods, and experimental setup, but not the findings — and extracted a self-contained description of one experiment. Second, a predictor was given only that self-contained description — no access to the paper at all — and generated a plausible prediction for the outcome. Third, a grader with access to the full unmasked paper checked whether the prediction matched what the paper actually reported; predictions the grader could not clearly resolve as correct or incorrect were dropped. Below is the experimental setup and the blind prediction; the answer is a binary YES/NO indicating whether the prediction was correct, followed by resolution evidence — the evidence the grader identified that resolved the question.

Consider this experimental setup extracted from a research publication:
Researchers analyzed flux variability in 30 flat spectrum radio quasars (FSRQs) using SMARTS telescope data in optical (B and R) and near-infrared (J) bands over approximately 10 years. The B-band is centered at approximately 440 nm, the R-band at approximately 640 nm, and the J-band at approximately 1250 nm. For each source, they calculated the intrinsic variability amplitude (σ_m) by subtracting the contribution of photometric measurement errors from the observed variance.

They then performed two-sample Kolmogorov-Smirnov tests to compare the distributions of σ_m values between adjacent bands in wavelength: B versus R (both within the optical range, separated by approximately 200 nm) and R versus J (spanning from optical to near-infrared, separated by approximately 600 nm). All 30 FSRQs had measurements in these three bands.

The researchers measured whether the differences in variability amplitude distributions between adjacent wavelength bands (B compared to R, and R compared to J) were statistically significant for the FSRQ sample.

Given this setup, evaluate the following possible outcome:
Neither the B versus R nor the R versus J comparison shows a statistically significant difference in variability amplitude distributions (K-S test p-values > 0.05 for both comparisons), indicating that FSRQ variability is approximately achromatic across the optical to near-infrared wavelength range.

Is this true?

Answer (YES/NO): NO